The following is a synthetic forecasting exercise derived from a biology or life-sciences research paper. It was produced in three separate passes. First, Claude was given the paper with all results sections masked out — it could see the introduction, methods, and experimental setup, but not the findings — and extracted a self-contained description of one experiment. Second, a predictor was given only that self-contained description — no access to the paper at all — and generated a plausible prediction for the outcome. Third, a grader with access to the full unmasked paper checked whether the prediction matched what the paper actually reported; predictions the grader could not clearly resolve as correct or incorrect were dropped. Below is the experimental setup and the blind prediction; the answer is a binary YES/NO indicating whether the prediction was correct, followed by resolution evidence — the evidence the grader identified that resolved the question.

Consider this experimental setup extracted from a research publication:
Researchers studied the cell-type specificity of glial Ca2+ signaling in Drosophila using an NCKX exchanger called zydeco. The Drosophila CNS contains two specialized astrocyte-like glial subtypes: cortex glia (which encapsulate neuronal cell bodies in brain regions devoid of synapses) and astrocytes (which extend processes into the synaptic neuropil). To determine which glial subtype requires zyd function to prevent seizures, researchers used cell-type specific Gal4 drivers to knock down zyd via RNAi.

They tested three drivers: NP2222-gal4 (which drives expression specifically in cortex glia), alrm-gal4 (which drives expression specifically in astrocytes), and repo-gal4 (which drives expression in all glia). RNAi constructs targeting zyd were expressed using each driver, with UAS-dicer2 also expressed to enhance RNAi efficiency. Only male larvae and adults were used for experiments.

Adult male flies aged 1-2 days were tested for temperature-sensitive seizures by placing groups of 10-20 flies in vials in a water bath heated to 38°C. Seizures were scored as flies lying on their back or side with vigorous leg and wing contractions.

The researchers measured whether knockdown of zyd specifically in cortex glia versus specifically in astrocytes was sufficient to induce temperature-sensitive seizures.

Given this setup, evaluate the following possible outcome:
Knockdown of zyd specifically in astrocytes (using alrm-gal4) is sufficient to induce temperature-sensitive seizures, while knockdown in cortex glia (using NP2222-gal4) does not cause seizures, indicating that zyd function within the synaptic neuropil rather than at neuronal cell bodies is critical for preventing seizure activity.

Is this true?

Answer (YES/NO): NO